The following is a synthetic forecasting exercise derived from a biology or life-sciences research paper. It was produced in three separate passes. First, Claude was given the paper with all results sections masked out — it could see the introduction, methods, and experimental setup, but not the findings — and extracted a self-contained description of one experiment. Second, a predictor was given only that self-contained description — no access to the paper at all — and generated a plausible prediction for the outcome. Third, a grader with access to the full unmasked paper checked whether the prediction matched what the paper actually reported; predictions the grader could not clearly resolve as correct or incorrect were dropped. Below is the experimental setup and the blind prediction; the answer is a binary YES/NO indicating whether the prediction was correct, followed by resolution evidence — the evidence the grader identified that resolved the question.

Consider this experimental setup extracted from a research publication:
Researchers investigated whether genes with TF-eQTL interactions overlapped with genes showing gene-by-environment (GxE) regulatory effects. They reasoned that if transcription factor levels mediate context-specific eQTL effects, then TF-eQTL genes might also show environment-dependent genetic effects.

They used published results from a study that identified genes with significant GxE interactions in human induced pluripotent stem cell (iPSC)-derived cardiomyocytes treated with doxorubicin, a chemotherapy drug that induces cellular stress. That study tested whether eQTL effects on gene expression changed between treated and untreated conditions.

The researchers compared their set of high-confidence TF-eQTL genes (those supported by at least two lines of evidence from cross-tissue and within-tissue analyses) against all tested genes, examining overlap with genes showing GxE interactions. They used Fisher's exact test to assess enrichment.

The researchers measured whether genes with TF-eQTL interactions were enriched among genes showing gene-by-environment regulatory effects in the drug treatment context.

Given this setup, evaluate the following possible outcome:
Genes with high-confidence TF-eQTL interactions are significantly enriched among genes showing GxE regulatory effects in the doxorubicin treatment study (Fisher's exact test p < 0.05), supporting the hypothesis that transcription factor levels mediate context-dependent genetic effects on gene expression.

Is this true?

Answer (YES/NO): YES